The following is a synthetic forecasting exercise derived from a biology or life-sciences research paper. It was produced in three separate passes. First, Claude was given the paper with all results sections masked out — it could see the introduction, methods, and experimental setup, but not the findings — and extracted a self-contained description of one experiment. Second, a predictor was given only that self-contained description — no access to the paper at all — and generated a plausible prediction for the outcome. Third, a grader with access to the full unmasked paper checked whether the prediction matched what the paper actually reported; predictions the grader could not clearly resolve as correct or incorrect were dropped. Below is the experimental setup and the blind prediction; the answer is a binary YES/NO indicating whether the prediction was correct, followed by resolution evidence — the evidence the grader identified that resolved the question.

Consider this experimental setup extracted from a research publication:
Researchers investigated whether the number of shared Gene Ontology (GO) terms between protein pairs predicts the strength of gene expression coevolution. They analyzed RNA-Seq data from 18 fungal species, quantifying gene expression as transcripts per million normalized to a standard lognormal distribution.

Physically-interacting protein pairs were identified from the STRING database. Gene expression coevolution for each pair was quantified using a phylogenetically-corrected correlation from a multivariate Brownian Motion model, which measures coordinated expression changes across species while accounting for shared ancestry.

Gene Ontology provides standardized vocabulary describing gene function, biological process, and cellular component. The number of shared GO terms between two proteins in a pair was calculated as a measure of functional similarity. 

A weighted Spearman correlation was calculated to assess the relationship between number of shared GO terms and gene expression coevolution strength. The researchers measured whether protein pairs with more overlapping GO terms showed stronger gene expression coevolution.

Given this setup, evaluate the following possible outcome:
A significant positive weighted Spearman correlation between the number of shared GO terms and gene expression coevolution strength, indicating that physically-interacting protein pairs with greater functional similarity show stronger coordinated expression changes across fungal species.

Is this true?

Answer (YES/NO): YES